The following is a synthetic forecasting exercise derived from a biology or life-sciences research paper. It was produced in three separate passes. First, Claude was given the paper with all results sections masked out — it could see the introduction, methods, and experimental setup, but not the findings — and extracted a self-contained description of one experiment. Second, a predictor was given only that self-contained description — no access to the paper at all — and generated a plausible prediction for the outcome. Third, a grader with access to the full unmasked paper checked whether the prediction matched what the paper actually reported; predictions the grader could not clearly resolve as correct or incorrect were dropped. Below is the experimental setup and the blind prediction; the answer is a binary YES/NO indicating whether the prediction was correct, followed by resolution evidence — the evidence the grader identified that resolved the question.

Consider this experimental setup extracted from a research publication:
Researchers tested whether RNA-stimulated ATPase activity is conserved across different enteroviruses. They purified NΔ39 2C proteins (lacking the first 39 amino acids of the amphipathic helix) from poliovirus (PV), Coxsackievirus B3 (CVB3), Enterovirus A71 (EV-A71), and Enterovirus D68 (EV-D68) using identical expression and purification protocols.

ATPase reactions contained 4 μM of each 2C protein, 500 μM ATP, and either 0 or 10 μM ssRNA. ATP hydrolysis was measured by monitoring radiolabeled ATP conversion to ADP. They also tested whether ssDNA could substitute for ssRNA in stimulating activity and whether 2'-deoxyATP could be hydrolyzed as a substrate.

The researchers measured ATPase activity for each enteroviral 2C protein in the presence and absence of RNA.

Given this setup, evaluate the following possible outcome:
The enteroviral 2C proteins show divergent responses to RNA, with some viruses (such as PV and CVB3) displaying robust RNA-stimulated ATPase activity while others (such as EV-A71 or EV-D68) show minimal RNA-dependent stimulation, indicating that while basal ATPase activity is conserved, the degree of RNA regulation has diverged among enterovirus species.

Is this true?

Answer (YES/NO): NO